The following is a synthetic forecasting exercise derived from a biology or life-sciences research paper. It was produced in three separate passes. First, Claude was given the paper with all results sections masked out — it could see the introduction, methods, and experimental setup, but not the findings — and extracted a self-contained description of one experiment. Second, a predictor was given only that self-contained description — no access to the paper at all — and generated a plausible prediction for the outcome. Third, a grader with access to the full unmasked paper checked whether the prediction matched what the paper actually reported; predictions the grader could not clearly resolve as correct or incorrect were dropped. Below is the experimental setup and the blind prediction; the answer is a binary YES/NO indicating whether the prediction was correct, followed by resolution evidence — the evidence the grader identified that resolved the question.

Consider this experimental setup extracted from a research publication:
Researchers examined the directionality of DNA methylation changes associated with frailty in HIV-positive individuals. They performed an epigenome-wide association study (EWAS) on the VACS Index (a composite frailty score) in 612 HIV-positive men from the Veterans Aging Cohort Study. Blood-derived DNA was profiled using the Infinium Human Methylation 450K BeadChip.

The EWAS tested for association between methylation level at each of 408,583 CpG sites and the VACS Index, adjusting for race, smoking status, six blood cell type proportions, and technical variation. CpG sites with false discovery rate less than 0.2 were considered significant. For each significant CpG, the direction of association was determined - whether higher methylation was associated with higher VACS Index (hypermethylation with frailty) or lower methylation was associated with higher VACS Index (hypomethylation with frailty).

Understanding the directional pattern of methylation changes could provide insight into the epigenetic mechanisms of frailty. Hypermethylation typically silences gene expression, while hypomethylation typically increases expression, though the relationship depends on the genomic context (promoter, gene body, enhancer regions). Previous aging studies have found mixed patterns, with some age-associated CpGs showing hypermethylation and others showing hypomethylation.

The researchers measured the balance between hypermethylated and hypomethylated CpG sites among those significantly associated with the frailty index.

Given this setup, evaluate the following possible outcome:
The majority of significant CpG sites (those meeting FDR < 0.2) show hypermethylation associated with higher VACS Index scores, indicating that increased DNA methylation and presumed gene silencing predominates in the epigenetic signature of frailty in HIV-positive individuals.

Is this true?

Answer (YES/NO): NO